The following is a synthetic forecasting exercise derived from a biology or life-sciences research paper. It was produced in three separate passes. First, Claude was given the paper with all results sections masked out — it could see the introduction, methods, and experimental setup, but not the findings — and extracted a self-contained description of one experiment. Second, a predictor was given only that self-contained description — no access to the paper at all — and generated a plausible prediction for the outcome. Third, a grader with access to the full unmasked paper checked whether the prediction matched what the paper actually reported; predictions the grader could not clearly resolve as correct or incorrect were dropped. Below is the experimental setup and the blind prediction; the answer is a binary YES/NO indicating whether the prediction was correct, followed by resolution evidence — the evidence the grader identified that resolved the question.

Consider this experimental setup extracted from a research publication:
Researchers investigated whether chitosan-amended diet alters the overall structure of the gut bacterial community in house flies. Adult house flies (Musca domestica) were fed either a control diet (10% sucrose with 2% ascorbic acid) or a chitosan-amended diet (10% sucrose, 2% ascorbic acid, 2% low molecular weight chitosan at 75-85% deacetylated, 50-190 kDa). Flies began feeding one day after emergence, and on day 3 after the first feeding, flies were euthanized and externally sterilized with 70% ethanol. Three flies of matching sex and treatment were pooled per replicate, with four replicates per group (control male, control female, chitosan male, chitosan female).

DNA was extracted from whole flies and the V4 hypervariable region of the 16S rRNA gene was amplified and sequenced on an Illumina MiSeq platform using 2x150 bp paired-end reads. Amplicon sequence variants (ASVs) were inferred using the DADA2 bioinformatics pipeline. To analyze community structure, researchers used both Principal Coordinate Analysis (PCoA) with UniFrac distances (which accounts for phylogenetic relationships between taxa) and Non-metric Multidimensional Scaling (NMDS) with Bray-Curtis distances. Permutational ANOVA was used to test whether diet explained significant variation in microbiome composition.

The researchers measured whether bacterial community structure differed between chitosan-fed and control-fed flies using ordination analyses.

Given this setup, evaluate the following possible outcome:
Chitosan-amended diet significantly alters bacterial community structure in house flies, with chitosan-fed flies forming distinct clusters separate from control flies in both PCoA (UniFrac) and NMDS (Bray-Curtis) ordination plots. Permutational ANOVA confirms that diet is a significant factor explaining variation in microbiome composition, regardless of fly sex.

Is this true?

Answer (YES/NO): YES